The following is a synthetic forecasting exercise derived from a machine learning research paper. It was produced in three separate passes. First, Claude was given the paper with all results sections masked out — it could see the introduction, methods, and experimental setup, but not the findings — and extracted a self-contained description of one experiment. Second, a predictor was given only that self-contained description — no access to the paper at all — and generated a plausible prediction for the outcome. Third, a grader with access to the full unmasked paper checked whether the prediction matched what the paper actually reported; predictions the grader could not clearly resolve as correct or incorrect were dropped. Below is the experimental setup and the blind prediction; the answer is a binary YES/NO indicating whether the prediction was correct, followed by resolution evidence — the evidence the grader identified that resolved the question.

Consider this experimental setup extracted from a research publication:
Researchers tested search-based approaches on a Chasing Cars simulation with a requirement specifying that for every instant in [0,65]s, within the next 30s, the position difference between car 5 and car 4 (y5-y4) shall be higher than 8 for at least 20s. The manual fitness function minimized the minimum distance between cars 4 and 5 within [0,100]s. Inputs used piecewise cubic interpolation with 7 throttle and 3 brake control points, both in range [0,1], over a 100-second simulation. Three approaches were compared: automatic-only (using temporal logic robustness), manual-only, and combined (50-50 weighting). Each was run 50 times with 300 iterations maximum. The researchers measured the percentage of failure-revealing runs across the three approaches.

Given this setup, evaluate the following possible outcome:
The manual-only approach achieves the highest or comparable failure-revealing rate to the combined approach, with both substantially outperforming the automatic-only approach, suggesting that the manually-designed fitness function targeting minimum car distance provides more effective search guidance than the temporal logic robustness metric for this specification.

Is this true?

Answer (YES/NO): NO